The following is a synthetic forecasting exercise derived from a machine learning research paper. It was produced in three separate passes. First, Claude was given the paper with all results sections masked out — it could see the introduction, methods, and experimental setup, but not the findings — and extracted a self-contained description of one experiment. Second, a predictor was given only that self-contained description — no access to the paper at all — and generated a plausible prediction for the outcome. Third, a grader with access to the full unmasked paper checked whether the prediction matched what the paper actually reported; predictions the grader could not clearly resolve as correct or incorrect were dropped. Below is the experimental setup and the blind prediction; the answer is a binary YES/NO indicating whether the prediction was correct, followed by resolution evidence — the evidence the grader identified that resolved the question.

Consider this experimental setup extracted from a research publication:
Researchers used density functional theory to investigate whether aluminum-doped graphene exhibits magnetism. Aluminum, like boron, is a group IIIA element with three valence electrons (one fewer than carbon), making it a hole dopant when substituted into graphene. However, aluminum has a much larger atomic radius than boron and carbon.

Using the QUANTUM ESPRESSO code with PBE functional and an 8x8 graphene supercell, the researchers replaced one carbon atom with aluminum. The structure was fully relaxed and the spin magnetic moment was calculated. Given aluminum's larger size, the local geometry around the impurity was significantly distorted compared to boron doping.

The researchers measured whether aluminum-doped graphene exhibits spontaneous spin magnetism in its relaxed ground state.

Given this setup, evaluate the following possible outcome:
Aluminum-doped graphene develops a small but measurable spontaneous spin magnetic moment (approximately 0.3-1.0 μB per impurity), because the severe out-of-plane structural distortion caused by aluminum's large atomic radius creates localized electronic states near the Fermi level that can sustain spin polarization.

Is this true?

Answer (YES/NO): NO